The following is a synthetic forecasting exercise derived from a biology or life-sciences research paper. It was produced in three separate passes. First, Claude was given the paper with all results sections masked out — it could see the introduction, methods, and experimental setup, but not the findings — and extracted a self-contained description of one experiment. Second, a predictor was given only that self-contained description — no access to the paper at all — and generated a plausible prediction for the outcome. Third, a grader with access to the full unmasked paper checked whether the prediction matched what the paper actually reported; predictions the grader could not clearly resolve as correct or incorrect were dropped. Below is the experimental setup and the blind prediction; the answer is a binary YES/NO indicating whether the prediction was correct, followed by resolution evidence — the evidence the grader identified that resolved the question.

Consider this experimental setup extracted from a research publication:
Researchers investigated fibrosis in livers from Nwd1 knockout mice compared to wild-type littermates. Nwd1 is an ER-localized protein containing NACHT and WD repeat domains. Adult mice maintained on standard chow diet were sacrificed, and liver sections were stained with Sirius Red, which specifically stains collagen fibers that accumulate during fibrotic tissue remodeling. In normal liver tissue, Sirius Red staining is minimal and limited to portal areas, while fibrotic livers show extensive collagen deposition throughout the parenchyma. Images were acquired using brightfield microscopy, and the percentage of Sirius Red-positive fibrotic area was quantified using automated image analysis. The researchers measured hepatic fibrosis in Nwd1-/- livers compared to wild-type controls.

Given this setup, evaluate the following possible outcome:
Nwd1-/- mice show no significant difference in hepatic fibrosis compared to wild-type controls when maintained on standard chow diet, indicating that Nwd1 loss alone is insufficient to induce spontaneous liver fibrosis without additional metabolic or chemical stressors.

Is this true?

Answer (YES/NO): NO